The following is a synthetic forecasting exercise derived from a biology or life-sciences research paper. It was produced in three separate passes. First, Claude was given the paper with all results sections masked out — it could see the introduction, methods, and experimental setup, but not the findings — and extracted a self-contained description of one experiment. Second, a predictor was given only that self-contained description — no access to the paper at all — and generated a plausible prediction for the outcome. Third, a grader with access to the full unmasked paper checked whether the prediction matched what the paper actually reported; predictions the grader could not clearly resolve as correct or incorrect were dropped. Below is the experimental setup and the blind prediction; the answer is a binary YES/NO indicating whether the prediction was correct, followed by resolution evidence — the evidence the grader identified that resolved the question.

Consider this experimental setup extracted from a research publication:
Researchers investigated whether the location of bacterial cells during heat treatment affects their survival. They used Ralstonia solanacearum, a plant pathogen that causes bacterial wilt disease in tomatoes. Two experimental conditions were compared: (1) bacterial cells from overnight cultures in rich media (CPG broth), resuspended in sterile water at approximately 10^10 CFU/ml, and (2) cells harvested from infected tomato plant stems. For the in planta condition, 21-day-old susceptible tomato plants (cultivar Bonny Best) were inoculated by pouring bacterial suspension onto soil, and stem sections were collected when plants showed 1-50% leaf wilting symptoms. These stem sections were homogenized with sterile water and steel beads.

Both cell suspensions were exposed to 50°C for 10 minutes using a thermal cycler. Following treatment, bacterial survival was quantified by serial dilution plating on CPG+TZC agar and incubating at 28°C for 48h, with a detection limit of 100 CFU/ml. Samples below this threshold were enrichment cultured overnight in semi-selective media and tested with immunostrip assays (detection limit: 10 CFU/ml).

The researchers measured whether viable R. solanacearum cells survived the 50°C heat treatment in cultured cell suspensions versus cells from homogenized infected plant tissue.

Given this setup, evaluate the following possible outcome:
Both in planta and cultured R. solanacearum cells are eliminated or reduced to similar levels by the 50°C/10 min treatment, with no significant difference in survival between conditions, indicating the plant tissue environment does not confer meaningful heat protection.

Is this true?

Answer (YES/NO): NO